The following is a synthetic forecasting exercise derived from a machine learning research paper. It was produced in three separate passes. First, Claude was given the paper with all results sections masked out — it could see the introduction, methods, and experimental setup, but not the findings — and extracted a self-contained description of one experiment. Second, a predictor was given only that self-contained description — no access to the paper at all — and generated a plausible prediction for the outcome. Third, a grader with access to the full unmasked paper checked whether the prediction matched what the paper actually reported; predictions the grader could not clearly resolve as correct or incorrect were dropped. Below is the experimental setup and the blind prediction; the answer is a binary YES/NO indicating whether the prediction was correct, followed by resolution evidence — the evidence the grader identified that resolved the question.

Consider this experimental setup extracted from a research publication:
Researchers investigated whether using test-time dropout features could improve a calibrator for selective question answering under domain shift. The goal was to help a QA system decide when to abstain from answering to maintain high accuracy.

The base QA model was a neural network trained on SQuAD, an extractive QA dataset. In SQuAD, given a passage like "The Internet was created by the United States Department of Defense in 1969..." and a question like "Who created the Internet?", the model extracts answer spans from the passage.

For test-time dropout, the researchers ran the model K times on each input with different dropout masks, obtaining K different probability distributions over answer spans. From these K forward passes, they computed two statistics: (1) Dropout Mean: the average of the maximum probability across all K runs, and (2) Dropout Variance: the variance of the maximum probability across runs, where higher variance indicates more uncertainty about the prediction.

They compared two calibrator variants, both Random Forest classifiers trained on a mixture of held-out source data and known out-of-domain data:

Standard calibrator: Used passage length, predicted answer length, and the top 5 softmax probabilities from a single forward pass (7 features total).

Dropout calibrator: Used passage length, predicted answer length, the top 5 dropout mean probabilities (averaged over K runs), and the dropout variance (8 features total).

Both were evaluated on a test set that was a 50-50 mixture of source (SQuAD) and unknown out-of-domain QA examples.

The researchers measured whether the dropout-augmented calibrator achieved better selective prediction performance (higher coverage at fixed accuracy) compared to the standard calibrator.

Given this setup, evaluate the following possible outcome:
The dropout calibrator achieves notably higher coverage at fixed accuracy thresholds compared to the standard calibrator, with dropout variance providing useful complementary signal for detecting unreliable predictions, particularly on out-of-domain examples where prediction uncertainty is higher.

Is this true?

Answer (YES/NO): NO